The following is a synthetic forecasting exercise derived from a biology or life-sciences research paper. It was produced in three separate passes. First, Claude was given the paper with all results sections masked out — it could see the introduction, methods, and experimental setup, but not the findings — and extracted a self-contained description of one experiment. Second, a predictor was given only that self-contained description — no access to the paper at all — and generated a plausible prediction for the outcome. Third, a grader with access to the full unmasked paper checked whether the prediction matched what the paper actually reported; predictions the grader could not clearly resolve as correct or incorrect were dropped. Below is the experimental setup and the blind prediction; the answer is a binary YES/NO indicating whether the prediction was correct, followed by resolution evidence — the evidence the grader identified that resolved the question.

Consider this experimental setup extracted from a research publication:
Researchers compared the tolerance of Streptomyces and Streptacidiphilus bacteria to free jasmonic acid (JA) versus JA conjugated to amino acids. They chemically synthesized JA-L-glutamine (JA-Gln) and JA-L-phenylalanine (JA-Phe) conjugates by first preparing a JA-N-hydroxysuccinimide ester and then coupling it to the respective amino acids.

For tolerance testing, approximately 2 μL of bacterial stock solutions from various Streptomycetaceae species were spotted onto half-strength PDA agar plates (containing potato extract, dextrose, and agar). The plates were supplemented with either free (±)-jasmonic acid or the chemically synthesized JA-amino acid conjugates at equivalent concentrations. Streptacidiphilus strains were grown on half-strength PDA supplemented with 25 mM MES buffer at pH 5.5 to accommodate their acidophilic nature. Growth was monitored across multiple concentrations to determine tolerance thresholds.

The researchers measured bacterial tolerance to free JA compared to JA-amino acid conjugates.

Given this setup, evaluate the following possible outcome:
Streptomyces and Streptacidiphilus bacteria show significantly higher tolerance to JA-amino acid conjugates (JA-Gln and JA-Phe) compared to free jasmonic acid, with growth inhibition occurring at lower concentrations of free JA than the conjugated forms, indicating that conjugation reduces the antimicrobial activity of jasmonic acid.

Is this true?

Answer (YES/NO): YES